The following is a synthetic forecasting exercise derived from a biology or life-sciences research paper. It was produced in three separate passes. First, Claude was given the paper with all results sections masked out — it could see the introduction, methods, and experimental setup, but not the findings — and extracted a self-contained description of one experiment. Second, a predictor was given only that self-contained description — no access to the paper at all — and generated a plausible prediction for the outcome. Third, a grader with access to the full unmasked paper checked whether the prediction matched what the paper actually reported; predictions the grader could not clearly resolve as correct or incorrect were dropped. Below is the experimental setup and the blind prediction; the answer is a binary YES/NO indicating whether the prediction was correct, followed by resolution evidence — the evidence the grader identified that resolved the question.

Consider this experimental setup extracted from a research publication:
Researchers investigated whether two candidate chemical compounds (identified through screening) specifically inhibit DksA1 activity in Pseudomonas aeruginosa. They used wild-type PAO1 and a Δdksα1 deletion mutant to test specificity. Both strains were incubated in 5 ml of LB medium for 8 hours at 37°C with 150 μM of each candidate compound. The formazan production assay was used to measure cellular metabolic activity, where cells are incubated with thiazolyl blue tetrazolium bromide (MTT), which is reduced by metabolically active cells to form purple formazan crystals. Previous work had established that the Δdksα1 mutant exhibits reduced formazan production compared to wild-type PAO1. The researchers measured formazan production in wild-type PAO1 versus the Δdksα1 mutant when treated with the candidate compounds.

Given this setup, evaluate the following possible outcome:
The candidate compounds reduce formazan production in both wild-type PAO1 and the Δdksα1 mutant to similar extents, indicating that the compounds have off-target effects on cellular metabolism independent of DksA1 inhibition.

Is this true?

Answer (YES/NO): NO